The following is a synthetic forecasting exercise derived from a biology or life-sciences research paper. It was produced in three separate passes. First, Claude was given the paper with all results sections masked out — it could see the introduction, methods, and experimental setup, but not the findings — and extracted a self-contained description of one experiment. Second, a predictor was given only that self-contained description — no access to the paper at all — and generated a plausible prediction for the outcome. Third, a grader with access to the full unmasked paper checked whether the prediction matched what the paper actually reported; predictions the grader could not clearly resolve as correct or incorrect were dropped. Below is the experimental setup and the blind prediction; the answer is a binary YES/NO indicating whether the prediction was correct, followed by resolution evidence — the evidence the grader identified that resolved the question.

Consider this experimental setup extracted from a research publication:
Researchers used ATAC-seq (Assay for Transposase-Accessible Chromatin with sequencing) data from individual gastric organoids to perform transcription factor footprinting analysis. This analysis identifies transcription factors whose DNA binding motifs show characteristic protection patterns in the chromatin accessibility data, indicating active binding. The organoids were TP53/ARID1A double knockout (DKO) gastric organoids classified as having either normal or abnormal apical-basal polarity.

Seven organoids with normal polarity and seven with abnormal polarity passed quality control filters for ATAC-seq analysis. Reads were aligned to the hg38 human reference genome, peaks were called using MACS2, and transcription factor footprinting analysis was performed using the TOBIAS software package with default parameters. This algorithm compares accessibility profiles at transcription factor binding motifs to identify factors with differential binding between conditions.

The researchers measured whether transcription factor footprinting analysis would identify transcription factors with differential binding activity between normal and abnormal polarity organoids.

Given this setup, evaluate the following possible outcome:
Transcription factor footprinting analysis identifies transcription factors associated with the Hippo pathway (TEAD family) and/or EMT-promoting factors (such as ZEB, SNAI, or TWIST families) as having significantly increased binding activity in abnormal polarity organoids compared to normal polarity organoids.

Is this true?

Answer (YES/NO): NO